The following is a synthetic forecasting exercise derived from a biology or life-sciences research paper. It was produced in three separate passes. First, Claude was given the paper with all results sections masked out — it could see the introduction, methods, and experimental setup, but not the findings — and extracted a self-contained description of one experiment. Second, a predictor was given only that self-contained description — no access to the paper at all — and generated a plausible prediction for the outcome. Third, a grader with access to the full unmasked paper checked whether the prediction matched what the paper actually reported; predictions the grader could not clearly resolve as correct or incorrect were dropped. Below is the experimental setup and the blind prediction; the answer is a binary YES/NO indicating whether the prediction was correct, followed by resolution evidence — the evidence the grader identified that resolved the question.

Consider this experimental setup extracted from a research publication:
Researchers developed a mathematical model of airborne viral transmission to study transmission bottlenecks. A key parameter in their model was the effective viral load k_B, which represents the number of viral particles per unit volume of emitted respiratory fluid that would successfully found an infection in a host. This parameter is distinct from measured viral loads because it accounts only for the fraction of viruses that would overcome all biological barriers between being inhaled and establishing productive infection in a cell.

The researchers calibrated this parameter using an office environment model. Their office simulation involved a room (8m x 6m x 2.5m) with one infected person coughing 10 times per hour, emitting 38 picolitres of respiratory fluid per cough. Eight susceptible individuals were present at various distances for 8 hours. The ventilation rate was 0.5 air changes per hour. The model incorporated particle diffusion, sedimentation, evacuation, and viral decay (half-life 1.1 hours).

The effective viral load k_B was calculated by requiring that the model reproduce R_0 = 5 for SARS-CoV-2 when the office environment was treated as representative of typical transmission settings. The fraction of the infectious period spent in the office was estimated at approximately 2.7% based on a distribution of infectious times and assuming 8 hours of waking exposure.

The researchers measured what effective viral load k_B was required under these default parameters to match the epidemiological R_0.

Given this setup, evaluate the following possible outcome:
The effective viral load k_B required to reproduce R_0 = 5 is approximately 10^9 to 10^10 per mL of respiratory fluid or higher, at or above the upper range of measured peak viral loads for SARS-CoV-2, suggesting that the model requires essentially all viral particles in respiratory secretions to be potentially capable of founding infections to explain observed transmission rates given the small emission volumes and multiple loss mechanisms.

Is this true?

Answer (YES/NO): YES